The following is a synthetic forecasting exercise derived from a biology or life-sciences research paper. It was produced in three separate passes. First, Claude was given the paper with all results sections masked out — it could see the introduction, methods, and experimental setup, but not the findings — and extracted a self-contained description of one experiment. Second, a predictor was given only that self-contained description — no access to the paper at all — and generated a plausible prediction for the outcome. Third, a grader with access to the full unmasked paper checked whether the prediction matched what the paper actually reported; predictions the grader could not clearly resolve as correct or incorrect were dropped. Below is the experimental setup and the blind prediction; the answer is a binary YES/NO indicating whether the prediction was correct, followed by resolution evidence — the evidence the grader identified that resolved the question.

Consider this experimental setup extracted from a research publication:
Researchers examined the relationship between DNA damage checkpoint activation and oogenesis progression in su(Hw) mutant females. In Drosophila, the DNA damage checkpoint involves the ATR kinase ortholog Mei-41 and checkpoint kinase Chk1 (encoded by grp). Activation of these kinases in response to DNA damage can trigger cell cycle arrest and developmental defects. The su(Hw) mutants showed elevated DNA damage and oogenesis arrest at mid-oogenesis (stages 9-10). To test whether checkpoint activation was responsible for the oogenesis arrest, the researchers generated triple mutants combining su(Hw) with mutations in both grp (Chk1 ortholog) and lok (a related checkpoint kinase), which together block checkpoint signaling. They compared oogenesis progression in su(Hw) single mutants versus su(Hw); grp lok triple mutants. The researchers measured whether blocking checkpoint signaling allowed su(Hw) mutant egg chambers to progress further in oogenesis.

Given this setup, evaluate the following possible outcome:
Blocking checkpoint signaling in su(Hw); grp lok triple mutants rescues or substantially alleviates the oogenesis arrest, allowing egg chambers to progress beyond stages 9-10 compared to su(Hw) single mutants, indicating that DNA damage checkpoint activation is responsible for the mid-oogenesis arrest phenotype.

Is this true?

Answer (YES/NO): NO